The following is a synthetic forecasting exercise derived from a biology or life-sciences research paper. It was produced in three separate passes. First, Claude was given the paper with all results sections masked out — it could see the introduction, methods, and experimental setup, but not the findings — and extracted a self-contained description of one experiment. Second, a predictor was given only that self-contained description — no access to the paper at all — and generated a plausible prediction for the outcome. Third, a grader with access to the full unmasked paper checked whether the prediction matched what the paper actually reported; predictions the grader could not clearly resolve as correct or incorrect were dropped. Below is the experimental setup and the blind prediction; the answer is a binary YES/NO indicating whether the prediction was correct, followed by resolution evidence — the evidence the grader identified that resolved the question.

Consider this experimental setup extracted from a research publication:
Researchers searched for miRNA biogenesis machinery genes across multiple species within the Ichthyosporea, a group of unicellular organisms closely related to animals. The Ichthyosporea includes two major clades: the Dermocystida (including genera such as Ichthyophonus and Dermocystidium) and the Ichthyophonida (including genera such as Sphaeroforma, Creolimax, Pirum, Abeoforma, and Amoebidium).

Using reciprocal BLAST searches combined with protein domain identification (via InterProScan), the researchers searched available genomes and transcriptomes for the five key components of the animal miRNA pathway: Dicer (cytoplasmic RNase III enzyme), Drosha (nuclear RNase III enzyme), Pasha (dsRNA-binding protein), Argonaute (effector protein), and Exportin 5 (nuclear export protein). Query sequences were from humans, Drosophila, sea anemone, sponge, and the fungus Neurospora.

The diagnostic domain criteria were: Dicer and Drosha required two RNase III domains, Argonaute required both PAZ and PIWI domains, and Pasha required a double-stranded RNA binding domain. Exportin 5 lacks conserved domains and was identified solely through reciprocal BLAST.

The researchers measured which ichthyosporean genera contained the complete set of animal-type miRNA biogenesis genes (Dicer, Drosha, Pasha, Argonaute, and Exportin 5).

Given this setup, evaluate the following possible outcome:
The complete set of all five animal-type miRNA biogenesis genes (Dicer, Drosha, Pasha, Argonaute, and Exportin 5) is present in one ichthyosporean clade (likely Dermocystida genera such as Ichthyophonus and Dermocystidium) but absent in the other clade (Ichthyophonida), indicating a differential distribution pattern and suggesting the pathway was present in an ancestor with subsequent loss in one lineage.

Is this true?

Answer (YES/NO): NO